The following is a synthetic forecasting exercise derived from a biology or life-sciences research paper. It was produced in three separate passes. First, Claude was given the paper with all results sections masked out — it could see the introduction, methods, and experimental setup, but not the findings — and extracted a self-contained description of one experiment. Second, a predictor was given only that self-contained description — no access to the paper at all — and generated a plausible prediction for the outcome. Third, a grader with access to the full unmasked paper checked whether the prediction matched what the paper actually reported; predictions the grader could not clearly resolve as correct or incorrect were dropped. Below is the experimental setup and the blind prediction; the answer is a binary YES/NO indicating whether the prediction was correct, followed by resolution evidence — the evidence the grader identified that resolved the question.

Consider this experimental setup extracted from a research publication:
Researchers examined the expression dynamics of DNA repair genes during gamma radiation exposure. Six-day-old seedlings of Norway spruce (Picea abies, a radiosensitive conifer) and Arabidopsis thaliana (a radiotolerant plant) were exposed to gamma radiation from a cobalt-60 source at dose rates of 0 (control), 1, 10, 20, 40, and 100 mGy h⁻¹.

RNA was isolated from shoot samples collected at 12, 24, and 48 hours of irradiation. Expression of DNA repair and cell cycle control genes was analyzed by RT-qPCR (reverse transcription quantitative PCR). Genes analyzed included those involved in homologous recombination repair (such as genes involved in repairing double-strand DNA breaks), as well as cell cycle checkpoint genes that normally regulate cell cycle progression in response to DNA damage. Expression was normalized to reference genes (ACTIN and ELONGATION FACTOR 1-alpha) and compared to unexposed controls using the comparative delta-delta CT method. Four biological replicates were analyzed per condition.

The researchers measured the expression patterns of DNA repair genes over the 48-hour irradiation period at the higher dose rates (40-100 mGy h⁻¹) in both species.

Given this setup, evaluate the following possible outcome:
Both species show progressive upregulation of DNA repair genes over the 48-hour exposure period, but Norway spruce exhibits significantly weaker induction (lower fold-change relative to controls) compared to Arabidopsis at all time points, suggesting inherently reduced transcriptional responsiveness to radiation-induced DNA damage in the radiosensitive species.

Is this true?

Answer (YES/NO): NO